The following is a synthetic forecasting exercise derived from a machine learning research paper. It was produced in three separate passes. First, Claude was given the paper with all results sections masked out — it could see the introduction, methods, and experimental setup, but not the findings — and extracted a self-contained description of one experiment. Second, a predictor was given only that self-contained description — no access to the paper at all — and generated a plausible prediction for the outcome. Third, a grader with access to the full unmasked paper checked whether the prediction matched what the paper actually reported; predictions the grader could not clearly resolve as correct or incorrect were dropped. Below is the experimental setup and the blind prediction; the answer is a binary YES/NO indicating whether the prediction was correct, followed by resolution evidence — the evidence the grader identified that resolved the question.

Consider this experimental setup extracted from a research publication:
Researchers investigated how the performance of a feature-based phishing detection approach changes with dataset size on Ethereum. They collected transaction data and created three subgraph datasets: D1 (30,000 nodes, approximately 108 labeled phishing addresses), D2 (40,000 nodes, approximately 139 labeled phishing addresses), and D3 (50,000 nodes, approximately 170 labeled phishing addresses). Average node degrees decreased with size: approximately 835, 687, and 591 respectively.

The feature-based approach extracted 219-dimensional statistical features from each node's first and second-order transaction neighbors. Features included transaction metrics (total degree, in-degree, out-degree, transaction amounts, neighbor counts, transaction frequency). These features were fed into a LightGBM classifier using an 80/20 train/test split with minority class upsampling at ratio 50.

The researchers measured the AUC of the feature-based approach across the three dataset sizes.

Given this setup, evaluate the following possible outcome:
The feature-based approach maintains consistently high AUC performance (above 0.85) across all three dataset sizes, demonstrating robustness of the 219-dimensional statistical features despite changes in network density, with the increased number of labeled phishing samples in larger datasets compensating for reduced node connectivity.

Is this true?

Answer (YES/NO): NO